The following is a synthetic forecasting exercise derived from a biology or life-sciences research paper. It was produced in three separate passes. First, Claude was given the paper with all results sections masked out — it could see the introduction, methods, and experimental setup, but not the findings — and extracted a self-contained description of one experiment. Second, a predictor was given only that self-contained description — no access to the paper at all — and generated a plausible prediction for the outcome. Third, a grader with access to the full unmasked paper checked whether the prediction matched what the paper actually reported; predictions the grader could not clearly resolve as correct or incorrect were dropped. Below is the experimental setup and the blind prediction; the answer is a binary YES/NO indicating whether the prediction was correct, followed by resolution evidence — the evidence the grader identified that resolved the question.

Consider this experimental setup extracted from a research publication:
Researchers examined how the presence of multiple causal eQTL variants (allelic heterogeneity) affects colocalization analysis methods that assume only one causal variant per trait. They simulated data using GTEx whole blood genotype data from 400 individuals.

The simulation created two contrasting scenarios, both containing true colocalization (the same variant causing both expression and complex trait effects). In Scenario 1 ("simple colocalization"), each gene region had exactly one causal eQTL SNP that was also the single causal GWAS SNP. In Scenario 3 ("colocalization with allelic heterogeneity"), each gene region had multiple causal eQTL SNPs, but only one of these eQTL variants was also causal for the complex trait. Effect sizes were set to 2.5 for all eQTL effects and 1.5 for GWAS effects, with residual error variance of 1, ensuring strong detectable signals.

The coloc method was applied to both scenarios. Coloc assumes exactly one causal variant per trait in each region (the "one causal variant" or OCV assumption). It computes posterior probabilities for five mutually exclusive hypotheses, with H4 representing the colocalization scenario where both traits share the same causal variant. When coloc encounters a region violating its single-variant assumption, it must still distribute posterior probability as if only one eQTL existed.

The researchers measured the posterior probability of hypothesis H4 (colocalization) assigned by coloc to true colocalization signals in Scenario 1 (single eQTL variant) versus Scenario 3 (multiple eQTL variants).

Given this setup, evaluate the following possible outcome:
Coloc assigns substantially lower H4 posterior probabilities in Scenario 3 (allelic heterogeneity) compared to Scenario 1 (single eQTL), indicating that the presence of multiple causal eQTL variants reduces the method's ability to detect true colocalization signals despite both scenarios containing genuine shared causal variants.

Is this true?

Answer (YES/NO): YES